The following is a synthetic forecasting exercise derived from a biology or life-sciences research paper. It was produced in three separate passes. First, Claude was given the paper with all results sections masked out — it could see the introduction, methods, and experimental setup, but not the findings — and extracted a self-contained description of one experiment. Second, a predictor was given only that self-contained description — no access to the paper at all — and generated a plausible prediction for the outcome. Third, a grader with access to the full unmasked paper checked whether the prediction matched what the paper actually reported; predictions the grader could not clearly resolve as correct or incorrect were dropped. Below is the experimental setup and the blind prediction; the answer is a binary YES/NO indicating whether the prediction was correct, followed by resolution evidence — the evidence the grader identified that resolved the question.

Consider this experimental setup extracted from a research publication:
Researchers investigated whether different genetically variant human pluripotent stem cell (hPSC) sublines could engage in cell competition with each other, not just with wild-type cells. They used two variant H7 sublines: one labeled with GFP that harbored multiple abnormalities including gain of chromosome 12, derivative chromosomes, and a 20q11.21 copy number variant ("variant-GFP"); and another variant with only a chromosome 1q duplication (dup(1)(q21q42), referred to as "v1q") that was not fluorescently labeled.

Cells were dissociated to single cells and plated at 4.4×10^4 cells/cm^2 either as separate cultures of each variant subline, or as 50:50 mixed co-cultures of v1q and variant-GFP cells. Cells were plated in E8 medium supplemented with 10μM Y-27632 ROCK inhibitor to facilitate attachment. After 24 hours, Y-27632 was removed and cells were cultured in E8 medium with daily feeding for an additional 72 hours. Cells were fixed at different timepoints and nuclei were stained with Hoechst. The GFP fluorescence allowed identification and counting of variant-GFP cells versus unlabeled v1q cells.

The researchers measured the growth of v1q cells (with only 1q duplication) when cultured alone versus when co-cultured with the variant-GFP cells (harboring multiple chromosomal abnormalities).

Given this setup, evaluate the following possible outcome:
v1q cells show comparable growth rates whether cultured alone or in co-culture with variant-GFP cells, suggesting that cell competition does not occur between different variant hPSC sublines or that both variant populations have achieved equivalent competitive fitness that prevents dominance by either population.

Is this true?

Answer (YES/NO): NO